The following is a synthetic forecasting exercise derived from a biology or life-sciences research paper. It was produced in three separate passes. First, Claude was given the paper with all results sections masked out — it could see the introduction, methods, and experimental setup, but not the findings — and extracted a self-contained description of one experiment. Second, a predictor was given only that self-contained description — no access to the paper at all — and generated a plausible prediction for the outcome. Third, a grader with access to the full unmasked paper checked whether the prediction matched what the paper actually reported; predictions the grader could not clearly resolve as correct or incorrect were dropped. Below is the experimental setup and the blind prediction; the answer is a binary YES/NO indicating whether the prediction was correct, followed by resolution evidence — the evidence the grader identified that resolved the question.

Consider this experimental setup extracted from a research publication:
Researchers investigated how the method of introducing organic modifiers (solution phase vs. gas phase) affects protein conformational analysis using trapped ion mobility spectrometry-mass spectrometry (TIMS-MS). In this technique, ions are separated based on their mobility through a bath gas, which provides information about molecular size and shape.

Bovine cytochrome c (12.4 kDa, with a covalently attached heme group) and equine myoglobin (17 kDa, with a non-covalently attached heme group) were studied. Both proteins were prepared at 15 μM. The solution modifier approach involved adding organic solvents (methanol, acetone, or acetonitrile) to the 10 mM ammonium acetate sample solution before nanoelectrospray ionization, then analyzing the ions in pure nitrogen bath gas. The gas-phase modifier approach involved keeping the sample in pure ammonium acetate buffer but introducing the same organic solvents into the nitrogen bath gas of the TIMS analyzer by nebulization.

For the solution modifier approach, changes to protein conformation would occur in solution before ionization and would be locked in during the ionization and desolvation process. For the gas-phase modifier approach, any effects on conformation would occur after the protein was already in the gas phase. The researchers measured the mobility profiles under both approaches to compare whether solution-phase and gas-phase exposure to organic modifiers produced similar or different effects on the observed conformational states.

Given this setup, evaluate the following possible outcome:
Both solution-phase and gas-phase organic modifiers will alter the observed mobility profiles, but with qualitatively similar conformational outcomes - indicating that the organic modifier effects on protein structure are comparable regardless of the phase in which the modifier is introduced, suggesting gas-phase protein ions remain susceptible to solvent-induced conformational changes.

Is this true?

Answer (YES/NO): NO